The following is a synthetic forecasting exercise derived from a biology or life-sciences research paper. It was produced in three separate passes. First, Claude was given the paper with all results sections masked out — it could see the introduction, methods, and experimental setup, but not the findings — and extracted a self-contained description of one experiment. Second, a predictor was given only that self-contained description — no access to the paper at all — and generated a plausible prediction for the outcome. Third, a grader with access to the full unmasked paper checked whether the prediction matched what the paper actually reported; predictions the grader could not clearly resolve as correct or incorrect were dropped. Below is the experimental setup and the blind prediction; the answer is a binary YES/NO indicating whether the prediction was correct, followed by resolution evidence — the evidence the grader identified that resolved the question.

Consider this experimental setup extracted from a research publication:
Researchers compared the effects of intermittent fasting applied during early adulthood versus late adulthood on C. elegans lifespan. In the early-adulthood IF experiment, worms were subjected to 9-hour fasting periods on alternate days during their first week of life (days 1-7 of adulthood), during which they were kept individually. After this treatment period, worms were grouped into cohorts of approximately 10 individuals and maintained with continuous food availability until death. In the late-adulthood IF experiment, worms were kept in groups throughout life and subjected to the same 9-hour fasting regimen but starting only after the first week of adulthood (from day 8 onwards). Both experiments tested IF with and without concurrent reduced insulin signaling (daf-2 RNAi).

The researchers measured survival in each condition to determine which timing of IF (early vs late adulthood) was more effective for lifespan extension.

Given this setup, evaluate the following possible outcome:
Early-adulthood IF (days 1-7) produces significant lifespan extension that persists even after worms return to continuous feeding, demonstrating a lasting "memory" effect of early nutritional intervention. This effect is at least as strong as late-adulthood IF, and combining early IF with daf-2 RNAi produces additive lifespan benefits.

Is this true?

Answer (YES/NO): YES